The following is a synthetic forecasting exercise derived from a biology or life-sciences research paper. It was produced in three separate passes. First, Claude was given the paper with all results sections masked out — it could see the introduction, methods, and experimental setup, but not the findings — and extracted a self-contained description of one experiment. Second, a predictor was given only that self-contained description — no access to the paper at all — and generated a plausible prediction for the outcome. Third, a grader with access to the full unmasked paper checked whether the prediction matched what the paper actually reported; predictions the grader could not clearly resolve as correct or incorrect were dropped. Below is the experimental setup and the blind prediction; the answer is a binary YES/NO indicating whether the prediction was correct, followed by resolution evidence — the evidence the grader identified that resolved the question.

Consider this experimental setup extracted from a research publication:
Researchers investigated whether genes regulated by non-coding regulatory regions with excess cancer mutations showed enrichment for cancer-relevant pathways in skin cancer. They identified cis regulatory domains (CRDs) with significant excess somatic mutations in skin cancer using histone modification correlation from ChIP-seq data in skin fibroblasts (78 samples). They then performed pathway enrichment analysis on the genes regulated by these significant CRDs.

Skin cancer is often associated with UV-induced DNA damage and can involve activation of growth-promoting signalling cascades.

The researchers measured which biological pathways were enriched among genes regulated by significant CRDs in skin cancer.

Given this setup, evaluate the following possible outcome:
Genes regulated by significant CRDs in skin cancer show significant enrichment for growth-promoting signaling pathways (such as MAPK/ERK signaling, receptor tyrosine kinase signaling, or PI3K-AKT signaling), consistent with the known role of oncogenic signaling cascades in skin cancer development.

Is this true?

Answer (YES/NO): YES